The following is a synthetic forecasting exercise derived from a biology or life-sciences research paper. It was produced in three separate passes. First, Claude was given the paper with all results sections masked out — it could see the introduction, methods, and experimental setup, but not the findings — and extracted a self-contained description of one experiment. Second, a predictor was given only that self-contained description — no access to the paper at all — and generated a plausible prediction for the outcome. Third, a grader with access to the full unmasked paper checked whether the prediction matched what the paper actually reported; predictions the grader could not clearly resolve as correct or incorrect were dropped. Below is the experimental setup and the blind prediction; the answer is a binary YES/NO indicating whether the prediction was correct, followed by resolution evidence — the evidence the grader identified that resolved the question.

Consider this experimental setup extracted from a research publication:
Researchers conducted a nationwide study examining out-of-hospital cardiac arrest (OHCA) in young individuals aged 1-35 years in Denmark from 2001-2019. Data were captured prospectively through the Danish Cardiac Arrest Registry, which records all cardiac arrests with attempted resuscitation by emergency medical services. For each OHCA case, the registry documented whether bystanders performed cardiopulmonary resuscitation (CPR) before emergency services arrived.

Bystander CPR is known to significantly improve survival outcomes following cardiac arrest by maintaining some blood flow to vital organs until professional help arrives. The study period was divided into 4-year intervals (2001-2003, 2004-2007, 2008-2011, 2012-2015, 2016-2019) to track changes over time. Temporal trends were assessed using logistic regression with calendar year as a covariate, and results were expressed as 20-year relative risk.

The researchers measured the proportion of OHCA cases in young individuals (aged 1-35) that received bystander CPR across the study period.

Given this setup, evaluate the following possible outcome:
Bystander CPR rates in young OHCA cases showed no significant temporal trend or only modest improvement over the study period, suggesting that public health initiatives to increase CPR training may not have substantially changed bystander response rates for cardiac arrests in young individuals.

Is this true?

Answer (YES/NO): NO